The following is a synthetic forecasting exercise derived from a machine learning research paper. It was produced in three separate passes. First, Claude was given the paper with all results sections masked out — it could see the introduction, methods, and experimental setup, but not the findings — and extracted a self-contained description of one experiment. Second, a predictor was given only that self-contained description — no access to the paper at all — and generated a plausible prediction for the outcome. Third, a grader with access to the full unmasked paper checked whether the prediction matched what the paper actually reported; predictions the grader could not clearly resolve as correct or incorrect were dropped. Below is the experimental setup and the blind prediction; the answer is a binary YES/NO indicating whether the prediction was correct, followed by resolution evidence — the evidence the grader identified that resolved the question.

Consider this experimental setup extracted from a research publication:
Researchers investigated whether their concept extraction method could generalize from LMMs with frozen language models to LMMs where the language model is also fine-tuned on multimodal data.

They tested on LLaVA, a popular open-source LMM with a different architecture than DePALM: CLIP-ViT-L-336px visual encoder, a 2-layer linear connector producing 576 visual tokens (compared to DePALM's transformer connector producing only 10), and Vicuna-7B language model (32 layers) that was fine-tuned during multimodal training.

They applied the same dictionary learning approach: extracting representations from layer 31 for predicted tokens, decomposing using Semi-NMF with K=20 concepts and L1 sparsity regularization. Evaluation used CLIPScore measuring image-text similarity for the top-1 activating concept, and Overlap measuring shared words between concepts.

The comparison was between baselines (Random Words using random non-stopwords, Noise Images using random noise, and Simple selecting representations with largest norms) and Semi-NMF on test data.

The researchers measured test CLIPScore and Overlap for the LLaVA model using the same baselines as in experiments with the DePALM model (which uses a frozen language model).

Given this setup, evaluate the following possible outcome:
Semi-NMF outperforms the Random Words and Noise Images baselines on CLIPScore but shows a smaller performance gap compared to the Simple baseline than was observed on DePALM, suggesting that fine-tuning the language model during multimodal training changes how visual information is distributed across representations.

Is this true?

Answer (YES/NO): NO